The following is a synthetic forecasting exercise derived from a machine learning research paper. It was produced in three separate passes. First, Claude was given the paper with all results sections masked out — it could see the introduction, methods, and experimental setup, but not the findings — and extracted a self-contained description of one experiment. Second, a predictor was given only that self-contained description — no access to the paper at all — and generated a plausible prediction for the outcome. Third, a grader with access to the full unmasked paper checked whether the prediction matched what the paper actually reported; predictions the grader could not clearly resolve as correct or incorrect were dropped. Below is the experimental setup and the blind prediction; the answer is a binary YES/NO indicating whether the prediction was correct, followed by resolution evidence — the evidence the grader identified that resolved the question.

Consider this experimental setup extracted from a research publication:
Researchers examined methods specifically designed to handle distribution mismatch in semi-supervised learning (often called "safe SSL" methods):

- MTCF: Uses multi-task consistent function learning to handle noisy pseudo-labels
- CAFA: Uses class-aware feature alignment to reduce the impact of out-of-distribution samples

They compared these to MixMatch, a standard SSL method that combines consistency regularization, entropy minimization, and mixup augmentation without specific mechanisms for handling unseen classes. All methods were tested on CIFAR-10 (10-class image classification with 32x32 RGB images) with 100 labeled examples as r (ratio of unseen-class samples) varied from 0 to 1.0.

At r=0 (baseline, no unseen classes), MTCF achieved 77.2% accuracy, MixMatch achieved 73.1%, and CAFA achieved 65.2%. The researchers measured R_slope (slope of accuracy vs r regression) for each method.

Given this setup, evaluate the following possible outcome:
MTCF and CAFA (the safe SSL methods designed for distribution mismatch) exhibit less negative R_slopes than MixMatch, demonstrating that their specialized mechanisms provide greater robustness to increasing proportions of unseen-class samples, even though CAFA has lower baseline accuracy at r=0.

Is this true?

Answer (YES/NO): NO